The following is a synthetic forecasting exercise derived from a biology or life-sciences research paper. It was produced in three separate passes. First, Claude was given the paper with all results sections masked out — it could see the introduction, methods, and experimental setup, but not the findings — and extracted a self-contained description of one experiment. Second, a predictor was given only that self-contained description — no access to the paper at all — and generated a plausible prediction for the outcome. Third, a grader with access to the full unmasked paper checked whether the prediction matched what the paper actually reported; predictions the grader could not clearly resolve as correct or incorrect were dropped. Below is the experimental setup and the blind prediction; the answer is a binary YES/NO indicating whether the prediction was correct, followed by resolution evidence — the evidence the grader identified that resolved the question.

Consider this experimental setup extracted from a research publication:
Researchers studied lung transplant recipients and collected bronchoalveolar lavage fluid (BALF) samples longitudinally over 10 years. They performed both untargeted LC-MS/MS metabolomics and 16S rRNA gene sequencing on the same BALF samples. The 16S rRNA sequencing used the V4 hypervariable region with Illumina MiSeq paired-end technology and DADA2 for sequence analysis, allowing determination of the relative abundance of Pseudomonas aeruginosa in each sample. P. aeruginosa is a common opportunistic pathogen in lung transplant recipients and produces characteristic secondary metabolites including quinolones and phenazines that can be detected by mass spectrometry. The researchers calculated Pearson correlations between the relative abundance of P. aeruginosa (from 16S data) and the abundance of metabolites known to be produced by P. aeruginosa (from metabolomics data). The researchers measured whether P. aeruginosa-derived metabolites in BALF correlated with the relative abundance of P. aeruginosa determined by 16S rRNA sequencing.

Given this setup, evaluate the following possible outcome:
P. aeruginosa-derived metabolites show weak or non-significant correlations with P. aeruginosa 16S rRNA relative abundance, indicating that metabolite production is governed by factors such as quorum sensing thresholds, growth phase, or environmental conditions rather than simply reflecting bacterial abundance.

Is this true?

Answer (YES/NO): NO